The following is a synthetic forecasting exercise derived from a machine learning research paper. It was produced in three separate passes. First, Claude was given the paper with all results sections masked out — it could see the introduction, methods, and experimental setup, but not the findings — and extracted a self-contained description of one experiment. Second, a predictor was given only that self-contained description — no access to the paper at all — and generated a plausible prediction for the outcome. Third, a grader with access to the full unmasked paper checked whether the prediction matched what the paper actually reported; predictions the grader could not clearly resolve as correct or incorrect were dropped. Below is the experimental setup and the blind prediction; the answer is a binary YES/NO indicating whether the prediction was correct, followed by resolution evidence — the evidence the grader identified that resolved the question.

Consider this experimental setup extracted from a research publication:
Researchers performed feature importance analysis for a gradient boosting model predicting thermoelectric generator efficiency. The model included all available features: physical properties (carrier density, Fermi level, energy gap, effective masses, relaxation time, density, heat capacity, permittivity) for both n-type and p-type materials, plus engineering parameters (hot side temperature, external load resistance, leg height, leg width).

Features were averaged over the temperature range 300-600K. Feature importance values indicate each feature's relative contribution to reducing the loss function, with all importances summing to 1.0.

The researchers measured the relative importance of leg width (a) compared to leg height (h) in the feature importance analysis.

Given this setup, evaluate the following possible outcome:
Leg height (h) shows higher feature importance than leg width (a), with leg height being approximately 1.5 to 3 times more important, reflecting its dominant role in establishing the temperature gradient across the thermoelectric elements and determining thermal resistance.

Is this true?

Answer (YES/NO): NO